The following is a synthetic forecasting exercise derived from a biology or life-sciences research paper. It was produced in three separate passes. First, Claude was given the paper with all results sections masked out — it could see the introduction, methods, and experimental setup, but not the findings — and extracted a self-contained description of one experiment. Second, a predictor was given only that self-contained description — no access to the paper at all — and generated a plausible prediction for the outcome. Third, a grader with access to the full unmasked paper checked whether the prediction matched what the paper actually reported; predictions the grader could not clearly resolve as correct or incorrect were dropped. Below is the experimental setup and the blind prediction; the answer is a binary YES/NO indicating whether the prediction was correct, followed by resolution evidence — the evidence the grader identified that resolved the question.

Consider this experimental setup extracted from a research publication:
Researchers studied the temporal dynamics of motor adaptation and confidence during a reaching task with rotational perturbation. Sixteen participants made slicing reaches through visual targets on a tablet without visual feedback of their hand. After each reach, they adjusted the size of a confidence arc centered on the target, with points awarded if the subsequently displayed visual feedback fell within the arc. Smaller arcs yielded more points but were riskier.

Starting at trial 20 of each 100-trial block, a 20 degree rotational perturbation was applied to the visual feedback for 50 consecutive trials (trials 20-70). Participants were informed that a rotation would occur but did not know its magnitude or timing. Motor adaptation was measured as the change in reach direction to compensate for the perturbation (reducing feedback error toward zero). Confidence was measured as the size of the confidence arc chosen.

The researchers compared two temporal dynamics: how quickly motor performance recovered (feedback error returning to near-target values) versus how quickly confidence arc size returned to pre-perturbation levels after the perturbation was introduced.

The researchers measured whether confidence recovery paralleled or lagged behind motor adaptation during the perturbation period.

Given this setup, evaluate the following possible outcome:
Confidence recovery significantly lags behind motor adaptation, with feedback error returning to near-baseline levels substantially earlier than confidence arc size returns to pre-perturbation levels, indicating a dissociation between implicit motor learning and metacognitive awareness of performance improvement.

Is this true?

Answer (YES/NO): NO